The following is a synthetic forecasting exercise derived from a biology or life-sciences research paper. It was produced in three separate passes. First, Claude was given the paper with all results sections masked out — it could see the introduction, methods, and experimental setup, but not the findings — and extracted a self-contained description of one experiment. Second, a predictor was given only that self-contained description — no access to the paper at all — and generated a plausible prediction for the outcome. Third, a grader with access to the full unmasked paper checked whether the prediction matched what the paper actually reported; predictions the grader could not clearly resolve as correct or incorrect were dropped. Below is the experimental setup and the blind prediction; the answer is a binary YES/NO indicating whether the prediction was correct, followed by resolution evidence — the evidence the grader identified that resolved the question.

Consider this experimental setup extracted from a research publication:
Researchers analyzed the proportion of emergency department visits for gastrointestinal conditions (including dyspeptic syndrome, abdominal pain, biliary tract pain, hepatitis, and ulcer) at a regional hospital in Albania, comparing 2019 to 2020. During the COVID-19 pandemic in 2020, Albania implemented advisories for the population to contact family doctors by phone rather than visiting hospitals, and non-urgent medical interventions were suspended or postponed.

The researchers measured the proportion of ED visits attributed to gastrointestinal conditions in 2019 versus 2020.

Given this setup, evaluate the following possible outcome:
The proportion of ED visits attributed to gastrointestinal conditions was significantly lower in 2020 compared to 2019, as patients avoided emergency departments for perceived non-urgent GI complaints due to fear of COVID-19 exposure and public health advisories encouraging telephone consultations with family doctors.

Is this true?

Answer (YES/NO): YES